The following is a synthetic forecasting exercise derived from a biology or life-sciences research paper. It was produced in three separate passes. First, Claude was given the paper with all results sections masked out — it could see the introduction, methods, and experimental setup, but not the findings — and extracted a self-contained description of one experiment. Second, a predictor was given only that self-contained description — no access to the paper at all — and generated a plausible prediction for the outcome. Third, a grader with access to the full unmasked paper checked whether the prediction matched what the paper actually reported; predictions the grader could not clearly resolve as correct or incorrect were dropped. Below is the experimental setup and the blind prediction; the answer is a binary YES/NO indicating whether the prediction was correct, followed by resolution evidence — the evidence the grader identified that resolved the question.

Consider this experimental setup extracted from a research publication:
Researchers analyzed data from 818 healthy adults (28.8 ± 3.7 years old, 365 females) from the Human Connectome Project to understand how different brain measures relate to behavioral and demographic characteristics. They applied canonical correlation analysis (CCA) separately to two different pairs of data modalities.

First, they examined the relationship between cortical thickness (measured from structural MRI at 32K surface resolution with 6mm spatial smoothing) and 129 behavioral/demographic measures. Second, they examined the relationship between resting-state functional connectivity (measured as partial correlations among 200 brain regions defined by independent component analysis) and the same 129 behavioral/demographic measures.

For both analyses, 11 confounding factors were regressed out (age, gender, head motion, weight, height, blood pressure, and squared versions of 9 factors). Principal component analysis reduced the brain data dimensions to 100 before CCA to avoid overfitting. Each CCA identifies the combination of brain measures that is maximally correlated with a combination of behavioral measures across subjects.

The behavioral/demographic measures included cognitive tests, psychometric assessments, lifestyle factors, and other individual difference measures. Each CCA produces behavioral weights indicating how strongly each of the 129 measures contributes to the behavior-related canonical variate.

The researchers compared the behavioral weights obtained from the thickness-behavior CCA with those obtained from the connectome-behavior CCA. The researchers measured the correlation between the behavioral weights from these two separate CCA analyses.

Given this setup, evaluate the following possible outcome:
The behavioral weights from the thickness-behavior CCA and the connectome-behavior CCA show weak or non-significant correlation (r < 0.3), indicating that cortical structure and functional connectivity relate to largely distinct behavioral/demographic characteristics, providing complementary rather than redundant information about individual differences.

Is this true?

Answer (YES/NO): NO